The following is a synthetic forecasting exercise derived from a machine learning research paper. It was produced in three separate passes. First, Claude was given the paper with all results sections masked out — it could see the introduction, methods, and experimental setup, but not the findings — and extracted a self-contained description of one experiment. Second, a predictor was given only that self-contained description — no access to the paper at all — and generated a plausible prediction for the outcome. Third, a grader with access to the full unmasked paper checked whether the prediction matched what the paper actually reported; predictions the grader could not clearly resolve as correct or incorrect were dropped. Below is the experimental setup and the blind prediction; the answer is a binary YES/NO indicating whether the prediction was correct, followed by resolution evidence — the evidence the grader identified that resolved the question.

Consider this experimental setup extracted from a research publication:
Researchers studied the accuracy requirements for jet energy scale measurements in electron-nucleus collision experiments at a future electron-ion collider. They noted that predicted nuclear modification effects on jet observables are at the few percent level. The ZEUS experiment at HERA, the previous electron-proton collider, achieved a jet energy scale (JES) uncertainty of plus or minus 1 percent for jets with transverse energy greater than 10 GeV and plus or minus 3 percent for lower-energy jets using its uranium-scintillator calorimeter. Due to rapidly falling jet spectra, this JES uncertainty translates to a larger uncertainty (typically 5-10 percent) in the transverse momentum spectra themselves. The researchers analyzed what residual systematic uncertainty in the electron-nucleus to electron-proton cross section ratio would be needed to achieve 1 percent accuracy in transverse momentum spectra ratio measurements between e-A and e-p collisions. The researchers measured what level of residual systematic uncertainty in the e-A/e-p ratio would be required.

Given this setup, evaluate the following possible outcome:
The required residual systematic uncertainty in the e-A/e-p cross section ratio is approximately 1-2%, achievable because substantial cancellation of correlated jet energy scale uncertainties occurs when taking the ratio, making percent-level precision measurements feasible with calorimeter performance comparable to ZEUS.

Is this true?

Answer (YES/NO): NO